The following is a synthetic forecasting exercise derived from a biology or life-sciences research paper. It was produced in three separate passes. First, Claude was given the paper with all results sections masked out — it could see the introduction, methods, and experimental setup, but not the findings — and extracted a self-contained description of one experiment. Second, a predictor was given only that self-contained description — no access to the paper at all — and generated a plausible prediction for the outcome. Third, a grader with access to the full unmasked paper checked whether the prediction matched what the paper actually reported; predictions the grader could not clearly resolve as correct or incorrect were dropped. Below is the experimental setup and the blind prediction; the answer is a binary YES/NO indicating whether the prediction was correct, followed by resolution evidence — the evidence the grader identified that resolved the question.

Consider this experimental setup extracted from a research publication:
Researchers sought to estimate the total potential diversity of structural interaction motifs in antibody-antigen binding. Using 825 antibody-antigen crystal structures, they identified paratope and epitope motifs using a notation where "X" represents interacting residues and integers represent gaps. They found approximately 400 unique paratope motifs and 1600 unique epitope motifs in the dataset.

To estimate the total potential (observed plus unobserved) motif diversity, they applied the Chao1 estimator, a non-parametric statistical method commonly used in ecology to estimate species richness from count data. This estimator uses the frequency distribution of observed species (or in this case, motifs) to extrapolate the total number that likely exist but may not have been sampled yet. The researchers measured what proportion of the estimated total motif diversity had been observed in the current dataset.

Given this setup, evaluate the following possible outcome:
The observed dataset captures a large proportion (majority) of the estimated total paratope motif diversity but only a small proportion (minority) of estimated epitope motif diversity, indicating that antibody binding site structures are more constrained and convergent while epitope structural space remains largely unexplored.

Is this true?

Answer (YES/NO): NO